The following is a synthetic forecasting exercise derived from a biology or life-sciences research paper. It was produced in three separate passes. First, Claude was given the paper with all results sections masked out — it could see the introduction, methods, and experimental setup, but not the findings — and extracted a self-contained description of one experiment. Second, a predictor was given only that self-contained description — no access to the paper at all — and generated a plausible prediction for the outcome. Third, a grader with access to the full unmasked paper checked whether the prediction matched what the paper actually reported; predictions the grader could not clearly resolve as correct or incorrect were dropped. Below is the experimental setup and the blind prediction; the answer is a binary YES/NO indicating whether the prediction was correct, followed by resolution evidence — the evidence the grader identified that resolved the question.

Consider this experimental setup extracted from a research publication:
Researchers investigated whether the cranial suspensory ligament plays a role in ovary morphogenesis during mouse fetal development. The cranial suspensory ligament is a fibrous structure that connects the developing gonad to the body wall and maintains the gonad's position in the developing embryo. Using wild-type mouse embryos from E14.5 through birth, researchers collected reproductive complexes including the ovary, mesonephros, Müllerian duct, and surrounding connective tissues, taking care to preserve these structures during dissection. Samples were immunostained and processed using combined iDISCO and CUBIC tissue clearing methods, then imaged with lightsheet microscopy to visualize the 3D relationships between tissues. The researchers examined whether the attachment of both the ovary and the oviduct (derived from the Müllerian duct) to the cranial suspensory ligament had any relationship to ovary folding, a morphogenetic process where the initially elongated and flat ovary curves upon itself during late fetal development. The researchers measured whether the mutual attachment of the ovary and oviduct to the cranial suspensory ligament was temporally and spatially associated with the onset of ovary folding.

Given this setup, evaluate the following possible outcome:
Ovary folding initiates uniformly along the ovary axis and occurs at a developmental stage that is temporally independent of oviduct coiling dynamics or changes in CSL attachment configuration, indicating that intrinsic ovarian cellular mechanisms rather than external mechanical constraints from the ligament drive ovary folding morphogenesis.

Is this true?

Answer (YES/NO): NO